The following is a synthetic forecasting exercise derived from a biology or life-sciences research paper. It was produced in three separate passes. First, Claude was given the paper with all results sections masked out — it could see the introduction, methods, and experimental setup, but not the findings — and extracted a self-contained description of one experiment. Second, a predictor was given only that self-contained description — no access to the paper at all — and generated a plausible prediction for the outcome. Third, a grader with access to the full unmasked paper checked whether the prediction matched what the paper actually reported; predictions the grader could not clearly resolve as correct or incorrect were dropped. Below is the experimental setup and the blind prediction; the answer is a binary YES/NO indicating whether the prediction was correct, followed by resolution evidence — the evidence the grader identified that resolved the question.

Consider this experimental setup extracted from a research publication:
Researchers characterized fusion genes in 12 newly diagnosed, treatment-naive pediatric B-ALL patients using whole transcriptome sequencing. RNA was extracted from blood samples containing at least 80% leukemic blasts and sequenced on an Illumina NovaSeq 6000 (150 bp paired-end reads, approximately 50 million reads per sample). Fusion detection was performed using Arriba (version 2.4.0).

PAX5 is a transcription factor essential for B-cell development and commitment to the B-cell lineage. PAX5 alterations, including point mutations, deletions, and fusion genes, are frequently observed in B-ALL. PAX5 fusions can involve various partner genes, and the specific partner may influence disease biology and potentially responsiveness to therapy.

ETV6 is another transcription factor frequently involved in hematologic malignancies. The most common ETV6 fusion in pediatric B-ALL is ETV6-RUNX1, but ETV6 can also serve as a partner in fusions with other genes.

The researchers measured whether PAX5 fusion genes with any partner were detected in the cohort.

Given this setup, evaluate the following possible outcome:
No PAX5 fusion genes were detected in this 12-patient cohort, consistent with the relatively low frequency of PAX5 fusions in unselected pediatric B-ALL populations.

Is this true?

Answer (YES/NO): NO